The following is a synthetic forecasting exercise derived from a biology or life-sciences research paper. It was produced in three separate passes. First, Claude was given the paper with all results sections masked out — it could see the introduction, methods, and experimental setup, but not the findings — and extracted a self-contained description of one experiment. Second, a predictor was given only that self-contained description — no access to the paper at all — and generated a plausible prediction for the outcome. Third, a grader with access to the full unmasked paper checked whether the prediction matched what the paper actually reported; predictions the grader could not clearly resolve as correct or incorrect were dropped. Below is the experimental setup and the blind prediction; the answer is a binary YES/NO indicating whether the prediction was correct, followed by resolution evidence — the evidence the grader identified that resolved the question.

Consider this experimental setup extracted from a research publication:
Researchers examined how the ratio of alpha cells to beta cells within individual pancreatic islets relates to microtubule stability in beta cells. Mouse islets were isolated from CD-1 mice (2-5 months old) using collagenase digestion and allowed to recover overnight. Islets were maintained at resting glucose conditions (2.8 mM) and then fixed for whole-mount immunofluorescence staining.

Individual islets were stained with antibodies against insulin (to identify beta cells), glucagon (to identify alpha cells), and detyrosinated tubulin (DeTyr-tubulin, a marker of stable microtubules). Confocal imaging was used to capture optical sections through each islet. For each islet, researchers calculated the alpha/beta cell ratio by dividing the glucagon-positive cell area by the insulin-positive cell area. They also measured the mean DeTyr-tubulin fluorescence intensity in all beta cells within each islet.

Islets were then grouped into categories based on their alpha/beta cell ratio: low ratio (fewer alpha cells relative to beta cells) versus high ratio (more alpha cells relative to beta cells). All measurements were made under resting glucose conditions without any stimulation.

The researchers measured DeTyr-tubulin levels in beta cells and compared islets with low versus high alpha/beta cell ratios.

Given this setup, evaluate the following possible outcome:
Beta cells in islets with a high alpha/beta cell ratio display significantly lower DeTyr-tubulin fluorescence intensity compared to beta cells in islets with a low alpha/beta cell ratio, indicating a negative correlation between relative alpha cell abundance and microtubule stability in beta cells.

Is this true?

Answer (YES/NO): YES